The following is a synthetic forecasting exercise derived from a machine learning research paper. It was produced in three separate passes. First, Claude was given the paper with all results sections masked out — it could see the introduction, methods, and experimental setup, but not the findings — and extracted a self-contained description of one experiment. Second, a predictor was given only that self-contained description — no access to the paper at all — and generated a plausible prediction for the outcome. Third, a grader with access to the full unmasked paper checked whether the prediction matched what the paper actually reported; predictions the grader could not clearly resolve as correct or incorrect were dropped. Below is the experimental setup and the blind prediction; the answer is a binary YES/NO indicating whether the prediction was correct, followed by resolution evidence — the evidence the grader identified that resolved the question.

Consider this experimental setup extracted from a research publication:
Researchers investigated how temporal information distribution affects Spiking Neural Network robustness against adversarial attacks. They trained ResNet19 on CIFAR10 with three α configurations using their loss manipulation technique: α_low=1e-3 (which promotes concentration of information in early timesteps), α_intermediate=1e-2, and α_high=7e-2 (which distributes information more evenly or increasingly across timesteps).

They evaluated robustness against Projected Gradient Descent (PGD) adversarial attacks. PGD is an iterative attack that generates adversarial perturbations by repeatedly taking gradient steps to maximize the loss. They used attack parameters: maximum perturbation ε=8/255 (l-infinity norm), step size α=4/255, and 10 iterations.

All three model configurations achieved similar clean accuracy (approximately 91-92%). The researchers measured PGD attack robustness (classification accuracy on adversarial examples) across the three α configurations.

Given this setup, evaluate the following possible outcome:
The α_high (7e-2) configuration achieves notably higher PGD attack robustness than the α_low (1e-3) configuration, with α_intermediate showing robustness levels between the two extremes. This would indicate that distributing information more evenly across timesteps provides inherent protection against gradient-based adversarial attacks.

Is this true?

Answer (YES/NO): NO